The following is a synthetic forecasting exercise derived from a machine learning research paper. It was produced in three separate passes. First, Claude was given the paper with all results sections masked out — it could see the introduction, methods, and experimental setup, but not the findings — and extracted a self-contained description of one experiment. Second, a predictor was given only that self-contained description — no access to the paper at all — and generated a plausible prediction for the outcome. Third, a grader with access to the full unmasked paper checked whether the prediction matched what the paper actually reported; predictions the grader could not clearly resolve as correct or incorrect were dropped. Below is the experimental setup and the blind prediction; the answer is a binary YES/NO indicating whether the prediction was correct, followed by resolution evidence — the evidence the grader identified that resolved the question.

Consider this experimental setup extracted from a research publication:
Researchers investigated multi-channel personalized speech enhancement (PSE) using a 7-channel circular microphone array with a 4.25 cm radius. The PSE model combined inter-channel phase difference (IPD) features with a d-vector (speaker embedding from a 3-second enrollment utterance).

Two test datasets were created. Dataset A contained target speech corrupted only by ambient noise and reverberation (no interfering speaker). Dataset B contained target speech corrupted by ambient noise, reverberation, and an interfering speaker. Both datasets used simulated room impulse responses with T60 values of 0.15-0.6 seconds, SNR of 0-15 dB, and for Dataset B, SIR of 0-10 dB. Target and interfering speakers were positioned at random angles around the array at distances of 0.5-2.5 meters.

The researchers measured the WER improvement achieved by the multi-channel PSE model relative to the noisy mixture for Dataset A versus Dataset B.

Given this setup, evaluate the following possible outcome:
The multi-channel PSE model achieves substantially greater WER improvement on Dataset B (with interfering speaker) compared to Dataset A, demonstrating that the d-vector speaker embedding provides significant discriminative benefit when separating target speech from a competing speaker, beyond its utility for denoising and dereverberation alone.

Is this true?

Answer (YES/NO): YES